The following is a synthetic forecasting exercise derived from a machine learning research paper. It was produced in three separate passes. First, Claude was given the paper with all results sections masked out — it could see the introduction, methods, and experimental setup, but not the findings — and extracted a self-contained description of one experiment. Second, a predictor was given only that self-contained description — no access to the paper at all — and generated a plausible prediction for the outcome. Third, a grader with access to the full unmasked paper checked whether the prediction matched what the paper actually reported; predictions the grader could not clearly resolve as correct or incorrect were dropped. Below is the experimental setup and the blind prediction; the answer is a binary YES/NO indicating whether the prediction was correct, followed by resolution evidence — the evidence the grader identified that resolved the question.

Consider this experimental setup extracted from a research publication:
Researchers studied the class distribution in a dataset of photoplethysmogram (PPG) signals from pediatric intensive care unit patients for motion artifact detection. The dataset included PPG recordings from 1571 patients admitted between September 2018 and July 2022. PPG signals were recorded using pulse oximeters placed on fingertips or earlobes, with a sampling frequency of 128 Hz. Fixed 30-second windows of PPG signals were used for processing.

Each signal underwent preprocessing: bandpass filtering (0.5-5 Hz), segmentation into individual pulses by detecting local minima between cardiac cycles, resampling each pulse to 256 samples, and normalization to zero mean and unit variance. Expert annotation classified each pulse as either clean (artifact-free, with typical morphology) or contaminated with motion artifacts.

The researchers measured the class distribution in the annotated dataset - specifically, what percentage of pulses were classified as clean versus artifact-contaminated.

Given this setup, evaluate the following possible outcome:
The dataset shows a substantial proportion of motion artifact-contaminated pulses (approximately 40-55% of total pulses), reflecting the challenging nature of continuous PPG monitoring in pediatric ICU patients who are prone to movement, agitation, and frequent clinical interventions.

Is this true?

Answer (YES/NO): NO